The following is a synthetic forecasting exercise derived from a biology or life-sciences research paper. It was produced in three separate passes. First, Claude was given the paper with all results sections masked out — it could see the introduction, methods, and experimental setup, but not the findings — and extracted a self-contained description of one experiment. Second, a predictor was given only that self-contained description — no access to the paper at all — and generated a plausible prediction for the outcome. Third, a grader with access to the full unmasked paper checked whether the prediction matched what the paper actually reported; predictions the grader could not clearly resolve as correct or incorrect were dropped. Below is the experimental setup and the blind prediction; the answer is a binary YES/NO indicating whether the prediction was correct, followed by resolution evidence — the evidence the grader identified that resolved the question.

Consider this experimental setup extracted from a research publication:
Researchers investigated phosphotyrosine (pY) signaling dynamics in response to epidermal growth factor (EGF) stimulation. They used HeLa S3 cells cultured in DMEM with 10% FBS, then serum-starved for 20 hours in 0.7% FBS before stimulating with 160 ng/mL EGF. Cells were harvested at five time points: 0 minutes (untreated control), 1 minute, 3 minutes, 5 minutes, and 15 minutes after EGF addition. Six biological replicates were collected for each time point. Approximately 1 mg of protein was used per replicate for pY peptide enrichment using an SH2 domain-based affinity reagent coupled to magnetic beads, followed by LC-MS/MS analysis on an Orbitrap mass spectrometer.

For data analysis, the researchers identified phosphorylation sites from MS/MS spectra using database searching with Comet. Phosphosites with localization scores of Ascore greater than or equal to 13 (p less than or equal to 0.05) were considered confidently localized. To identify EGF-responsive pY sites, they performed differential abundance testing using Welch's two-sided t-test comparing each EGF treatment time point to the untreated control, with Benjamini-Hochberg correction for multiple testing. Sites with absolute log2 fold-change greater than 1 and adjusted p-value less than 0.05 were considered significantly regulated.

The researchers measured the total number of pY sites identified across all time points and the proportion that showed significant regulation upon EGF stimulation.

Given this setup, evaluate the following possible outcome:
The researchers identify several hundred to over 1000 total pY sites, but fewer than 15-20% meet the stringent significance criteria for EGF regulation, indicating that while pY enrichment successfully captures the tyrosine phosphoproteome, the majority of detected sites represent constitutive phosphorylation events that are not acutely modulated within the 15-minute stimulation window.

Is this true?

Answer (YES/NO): NO